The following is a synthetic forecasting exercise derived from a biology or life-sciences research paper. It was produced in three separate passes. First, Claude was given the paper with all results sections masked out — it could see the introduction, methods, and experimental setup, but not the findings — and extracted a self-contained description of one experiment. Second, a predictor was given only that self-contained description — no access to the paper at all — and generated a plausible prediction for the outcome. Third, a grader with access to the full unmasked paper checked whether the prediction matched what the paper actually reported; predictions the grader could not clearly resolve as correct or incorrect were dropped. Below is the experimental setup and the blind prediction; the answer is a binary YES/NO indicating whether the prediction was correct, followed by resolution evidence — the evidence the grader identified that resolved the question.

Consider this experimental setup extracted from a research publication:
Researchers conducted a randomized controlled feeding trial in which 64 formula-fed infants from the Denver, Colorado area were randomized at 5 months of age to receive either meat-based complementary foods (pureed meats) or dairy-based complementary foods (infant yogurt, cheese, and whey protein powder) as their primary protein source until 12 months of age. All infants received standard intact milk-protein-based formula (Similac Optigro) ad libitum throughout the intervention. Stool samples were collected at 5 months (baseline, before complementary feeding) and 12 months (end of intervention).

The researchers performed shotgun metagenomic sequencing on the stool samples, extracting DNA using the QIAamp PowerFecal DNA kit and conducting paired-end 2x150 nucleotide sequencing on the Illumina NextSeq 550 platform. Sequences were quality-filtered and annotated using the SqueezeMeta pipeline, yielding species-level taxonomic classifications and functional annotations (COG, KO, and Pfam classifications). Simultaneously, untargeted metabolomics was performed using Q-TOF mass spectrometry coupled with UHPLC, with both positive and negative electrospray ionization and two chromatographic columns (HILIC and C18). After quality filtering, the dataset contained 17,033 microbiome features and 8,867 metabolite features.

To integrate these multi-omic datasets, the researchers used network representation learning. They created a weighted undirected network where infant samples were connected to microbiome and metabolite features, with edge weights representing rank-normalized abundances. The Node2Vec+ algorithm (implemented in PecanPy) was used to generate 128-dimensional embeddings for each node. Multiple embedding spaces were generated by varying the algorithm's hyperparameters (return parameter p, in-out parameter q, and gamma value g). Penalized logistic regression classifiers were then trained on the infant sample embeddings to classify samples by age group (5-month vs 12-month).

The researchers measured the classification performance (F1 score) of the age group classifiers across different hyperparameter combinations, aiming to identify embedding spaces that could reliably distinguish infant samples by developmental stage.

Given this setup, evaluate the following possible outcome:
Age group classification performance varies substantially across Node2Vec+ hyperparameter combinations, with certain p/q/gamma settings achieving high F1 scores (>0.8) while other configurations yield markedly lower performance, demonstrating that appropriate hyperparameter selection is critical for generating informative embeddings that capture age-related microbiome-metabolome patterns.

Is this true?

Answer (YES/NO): YES